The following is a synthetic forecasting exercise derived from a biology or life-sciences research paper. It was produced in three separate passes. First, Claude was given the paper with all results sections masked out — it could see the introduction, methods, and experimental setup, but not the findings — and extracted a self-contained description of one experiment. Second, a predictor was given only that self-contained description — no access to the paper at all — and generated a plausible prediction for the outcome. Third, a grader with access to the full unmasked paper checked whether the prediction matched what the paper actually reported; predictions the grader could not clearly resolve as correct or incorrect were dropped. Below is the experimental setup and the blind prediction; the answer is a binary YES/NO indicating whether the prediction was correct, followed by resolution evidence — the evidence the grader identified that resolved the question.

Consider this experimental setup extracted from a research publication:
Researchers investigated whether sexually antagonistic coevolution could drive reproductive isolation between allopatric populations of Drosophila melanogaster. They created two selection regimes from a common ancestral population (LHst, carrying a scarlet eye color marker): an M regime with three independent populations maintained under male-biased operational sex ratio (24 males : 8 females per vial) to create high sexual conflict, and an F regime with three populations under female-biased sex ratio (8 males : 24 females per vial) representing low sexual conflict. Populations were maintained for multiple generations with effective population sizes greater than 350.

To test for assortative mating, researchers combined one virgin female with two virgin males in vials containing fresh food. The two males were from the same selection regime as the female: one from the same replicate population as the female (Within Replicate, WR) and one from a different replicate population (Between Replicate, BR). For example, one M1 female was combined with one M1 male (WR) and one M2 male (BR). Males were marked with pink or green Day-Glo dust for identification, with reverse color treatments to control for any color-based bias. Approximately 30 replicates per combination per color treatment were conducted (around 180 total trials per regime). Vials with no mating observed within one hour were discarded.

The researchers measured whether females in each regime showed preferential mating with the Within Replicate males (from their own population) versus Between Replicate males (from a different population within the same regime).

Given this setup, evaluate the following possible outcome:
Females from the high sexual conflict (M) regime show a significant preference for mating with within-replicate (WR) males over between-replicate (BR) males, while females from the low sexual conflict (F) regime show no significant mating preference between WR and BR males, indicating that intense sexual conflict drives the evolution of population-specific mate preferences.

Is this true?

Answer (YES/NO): YES